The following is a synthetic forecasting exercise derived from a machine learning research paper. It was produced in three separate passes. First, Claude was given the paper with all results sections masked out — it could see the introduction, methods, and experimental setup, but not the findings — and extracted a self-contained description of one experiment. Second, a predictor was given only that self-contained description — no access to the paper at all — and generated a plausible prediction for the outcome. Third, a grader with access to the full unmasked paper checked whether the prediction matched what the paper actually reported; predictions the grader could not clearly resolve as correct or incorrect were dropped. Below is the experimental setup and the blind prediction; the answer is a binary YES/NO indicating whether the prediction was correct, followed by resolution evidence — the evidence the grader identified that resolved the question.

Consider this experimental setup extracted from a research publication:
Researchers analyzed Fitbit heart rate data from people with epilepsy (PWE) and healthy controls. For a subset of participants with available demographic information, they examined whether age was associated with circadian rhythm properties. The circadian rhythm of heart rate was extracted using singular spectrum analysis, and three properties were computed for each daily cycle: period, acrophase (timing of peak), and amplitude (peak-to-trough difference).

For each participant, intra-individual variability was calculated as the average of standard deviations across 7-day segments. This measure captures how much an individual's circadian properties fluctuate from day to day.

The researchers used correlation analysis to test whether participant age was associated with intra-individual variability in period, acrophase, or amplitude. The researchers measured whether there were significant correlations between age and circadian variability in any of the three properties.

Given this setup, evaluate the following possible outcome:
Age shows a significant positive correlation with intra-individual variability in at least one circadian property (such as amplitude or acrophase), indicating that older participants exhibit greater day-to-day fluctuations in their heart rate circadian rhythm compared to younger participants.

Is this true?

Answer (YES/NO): NO